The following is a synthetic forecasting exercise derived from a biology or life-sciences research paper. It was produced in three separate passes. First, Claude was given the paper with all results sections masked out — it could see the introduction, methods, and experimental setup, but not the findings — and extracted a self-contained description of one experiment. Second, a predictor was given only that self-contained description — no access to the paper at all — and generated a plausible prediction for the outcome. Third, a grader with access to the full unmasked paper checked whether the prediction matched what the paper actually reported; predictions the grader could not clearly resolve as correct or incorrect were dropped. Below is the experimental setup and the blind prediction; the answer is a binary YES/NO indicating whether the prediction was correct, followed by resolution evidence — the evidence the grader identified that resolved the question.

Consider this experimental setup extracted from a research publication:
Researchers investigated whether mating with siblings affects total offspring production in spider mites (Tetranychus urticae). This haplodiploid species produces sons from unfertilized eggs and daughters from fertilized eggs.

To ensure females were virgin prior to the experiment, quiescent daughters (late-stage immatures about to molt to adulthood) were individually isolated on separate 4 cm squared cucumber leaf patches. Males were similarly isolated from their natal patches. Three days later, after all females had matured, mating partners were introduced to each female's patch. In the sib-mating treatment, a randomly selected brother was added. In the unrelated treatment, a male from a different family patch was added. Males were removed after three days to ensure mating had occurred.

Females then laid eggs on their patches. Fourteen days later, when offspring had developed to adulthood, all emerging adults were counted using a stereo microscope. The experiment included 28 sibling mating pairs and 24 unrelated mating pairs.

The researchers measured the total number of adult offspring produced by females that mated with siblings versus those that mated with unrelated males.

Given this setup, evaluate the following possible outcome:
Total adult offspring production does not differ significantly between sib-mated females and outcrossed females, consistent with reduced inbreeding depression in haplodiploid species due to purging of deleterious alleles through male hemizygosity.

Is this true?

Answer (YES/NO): YES